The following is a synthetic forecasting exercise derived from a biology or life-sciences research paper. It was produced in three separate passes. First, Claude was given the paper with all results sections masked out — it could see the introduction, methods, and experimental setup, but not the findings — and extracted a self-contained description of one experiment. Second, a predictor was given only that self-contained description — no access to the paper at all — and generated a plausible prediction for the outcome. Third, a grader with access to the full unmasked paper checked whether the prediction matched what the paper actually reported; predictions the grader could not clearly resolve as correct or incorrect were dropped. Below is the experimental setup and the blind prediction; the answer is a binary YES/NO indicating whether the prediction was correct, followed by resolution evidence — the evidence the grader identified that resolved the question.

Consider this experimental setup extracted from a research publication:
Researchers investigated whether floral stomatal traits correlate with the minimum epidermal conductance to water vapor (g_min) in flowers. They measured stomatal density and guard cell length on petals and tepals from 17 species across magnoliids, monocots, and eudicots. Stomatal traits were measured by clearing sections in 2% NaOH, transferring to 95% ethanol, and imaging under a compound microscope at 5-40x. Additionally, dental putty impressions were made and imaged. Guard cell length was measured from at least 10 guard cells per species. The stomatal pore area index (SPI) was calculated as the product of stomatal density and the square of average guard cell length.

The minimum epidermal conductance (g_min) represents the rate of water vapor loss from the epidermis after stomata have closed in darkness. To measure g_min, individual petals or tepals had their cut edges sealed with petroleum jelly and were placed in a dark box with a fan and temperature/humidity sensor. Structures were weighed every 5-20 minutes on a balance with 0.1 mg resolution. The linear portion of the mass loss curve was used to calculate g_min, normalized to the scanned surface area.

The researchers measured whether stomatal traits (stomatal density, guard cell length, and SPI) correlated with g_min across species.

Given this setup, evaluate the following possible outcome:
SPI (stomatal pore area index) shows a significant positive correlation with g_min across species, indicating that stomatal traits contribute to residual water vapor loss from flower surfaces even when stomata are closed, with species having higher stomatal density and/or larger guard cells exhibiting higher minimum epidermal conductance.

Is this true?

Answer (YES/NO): NO